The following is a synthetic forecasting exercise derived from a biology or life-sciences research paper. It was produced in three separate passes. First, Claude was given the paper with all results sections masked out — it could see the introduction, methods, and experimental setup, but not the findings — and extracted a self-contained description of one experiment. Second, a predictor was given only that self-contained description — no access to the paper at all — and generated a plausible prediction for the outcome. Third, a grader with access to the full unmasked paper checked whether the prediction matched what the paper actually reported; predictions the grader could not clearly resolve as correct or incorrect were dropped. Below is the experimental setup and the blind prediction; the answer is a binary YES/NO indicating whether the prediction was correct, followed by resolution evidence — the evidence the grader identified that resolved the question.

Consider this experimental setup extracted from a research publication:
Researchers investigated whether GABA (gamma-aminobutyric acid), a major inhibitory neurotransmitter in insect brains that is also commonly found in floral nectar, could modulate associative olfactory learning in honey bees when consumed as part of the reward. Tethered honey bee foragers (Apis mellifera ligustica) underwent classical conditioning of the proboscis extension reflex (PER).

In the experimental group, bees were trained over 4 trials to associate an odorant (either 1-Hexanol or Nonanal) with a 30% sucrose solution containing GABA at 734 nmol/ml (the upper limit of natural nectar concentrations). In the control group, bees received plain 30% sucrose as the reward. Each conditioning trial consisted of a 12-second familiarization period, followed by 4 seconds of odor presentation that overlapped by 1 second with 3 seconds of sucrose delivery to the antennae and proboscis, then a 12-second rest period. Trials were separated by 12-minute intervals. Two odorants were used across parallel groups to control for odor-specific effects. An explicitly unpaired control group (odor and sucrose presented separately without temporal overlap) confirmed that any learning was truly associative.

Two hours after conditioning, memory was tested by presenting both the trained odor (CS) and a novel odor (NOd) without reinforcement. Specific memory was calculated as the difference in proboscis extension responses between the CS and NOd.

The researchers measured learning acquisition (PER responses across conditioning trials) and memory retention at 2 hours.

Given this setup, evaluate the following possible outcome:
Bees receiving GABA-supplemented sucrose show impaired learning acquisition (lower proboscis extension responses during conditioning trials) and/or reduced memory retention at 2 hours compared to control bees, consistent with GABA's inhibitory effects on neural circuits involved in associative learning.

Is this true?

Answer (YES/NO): NO